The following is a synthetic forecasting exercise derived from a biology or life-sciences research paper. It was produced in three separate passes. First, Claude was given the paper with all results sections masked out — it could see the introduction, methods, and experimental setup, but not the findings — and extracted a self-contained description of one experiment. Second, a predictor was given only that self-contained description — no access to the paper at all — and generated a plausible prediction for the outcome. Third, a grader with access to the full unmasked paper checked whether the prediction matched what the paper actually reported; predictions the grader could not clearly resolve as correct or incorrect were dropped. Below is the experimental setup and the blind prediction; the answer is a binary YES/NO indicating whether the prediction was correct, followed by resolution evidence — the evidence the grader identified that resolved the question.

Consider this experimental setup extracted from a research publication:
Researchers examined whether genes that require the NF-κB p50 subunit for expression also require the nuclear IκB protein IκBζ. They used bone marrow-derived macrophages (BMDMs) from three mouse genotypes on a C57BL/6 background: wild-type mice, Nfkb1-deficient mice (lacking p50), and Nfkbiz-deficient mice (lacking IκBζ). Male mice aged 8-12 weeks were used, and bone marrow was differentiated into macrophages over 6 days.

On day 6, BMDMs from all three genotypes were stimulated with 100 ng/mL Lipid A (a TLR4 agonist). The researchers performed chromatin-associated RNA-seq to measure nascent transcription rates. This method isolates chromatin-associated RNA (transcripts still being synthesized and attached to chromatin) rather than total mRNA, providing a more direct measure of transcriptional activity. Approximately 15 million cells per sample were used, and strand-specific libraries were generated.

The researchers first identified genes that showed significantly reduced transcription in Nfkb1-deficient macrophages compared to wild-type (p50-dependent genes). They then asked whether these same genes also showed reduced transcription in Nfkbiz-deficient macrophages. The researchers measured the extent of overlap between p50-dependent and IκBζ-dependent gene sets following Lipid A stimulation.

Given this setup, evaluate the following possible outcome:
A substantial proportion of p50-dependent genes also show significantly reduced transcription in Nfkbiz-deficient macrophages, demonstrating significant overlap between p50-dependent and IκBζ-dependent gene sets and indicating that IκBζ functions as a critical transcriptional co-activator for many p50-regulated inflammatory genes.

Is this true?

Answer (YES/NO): YES